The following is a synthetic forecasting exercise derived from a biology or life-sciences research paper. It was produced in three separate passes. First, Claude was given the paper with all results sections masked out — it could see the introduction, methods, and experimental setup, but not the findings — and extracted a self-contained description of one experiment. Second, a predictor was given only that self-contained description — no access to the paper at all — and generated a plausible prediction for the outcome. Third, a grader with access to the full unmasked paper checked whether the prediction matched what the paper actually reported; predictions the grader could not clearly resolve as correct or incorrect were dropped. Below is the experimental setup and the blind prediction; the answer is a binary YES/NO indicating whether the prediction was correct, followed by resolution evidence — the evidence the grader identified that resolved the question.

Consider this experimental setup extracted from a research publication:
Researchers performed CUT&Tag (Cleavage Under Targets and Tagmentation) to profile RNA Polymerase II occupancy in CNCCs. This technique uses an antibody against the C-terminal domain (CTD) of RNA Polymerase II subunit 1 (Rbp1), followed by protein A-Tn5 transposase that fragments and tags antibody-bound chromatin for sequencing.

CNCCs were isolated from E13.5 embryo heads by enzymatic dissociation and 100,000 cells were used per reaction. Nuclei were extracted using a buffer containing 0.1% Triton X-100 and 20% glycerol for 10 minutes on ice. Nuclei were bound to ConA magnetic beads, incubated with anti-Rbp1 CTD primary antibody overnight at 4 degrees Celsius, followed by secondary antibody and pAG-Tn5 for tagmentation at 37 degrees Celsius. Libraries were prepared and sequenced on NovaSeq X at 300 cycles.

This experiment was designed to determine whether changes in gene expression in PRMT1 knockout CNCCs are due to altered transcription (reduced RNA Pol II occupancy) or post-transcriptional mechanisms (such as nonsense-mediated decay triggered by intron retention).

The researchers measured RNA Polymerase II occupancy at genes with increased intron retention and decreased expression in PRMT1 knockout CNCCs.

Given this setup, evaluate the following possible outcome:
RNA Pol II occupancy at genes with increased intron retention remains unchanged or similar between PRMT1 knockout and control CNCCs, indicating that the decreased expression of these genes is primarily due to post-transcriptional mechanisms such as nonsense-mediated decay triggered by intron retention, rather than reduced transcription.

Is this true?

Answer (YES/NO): NO